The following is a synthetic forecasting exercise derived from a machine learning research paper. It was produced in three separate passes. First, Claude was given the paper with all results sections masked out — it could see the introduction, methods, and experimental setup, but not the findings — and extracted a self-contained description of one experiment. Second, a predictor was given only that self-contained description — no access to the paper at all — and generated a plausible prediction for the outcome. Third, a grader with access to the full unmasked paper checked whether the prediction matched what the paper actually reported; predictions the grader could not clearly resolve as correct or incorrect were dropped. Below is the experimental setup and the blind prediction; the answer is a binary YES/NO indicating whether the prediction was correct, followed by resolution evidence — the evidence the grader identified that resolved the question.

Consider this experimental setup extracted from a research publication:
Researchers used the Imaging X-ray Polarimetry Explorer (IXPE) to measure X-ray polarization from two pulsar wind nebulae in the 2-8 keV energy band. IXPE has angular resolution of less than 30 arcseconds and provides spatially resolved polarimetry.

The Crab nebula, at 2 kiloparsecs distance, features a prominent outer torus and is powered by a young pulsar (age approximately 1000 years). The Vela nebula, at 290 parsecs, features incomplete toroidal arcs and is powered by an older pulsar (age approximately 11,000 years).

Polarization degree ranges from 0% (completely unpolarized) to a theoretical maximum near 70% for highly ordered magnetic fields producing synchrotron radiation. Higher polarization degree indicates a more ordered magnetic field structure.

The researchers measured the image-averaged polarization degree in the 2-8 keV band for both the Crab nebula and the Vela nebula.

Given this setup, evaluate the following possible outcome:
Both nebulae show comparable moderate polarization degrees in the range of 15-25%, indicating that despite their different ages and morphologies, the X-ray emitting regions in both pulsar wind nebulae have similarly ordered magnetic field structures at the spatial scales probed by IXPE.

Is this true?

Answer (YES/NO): NO